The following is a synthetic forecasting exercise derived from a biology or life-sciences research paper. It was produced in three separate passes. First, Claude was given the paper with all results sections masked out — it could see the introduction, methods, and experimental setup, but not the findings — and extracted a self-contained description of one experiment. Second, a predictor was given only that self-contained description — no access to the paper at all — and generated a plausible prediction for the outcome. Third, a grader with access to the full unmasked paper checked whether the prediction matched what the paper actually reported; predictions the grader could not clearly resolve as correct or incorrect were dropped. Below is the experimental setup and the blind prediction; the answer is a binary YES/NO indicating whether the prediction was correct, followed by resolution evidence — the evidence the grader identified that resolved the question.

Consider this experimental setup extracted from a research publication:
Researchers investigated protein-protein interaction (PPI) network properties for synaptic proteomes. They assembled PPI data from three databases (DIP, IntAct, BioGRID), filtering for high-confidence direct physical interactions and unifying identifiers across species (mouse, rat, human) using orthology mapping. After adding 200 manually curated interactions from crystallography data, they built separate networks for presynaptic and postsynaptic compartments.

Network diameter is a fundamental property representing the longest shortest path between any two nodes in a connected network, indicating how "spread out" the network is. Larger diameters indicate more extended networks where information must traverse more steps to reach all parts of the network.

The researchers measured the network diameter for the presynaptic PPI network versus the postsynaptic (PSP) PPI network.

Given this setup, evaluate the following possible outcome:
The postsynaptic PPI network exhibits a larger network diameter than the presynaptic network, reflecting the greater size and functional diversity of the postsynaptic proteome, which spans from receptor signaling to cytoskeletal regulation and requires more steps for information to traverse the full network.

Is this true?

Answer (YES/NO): NO